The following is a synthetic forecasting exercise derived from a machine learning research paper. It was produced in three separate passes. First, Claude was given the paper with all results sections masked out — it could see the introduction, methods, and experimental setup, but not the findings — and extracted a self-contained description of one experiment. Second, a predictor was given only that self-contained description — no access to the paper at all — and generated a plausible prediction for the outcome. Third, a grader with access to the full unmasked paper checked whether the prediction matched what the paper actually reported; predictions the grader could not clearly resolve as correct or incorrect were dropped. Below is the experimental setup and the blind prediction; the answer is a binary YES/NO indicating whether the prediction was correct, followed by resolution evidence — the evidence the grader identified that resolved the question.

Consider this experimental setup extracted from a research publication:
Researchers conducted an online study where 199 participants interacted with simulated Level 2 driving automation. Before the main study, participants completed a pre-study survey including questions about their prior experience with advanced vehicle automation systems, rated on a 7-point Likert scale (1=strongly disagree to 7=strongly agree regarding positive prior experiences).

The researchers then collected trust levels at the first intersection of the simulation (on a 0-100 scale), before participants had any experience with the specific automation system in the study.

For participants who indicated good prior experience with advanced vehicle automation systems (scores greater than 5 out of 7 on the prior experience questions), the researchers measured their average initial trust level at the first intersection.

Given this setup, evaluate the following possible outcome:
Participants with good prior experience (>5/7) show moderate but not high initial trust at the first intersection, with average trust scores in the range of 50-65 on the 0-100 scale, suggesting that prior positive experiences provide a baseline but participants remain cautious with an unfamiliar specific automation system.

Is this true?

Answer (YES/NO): NO